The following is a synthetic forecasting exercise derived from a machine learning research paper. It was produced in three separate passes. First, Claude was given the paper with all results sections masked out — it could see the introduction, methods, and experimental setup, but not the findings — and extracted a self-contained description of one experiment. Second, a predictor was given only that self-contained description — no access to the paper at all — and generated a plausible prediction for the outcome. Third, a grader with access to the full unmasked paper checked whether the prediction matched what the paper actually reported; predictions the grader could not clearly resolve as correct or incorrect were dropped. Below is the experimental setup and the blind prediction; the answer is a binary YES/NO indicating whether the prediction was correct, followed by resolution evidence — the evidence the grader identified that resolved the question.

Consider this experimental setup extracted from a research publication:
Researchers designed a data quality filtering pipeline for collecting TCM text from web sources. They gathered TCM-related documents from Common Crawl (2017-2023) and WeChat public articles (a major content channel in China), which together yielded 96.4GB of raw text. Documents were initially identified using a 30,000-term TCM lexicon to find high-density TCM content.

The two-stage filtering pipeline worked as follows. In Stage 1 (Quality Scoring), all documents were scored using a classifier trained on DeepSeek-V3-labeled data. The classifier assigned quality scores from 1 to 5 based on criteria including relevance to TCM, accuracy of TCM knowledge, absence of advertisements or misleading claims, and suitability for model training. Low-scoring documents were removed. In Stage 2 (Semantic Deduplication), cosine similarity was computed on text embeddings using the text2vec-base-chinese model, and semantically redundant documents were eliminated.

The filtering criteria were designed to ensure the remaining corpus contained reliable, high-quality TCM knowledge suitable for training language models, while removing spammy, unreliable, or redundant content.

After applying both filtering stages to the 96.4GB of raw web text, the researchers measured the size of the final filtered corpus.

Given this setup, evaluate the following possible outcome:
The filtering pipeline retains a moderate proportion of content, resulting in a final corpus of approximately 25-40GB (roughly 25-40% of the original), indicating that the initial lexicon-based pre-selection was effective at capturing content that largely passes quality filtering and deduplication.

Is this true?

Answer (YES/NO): NO